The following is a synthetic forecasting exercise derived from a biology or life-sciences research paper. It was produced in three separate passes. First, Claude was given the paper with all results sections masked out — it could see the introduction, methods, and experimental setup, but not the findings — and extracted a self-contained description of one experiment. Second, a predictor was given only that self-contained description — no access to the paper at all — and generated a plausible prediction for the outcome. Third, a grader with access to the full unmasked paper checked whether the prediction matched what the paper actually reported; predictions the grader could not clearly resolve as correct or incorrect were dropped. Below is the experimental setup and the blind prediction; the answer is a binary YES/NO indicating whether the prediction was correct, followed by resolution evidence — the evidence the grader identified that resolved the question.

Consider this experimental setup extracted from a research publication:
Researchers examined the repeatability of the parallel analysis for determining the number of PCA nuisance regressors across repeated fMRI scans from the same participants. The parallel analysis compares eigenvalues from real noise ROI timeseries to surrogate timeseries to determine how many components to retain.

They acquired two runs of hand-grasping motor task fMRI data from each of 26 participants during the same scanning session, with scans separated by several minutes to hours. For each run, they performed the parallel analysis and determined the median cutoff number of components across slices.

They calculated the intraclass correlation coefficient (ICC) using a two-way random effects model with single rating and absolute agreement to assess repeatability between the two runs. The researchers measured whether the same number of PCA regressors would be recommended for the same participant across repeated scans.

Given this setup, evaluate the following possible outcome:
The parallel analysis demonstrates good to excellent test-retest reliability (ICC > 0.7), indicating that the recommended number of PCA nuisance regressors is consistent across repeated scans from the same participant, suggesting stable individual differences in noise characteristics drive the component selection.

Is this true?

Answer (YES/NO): NO